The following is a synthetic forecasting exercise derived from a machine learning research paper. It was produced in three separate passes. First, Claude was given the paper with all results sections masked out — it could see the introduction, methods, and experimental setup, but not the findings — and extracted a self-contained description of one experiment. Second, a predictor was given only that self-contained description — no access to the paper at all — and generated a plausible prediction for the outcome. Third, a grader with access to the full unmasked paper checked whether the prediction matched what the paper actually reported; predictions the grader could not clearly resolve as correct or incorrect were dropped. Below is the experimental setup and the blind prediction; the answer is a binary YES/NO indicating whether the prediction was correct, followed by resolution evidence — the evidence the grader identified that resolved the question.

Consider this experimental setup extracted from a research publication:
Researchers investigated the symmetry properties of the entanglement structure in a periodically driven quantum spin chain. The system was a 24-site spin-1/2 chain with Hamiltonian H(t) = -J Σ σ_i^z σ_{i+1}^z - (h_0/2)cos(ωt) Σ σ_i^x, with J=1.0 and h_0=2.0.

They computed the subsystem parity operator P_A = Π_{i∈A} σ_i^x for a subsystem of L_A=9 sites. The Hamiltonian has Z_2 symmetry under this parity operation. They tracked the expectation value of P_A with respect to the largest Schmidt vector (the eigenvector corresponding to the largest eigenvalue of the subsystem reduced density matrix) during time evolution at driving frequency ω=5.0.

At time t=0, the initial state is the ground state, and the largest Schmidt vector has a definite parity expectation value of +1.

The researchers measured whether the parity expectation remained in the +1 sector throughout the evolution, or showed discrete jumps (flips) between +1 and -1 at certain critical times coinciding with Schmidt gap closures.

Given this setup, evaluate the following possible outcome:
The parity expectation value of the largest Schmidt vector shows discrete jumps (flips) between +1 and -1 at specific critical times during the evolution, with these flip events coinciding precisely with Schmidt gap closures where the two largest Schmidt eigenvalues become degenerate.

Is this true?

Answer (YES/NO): YES